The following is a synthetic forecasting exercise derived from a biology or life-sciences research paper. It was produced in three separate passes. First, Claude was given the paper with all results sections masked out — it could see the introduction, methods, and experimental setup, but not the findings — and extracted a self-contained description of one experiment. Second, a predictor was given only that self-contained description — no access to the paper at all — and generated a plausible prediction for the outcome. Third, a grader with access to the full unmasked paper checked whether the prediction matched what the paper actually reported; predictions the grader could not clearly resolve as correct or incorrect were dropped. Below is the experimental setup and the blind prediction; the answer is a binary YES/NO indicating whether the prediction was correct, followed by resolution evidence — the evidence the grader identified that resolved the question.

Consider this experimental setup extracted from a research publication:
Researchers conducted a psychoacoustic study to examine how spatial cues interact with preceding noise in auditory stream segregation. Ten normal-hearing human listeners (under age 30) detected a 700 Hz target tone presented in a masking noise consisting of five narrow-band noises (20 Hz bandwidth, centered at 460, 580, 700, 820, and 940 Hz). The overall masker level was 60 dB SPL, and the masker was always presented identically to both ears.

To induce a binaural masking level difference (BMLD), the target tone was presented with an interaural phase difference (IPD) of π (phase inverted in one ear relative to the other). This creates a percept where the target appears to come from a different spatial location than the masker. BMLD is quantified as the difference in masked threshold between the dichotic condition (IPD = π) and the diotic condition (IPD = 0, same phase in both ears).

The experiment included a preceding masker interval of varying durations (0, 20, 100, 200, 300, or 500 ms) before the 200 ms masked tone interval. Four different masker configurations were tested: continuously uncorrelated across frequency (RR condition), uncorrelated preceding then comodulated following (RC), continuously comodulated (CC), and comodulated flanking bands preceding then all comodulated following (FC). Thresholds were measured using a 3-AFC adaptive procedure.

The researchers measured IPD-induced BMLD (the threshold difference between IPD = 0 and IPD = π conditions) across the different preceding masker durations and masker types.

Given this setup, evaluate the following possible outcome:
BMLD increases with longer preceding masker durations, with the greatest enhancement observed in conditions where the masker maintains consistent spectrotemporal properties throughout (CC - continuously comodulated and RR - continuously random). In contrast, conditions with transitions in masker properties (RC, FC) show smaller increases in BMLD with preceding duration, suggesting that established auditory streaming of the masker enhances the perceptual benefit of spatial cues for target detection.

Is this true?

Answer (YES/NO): NO